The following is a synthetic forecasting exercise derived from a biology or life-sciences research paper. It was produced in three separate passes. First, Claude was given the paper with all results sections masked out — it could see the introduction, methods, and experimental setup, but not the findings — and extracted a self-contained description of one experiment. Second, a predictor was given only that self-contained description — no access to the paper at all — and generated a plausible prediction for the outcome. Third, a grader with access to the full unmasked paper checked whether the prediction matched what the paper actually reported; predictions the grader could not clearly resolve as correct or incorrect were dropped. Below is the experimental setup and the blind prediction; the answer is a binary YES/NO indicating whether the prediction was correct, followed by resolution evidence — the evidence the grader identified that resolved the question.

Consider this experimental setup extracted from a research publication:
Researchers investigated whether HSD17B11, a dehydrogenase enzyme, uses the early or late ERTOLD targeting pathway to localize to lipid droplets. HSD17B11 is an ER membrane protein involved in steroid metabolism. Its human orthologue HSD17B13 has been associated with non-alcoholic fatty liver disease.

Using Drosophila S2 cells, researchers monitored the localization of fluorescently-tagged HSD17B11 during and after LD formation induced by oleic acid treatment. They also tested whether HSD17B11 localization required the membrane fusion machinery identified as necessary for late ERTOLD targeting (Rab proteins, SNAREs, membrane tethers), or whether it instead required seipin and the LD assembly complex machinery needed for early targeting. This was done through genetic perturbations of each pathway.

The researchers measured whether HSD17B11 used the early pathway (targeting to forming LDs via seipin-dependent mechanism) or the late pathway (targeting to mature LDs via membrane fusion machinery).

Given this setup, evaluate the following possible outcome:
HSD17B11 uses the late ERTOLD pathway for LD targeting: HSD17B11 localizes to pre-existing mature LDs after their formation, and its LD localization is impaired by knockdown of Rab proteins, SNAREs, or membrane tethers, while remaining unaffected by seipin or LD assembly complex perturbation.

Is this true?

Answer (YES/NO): YES